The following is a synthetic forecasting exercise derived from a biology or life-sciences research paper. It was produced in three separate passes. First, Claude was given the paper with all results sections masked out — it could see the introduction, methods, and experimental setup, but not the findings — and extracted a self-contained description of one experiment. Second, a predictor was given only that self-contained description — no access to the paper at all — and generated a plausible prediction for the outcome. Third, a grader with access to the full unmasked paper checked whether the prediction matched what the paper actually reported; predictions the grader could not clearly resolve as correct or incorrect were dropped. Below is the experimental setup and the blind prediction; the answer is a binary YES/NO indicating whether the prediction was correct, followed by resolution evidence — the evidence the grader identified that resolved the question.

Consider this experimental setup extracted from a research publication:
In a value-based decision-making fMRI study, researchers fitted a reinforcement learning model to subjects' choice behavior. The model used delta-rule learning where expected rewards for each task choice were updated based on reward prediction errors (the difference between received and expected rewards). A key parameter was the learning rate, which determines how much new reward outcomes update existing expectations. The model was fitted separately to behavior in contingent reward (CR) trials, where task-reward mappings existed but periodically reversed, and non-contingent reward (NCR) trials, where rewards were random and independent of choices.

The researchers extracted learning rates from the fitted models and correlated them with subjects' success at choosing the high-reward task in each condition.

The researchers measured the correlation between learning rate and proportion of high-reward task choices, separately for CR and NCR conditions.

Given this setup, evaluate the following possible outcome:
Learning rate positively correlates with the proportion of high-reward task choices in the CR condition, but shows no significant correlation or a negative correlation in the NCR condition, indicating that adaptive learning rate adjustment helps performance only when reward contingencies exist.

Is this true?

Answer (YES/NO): YES